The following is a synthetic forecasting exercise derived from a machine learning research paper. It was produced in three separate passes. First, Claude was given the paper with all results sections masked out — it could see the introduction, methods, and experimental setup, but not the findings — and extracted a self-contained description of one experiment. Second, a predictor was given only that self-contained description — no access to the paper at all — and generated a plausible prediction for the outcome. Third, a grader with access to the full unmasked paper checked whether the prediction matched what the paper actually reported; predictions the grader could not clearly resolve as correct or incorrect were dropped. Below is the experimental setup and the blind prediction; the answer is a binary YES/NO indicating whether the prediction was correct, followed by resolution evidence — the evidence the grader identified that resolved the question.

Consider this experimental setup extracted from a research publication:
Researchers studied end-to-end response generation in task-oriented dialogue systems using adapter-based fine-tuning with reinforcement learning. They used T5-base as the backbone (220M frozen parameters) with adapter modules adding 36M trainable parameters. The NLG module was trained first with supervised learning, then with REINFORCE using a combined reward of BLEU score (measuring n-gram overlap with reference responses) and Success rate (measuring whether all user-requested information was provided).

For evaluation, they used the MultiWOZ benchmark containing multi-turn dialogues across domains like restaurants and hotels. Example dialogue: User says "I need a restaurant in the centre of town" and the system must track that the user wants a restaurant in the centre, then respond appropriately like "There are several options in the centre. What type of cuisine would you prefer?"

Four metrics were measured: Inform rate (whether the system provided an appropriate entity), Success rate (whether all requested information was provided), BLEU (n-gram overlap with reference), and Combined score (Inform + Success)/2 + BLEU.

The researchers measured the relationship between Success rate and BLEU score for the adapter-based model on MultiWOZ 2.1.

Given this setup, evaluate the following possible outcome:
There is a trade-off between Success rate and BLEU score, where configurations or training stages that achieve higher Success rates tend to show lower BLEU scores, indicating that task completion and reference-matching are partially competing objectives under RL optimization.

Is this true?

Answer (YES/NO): YES